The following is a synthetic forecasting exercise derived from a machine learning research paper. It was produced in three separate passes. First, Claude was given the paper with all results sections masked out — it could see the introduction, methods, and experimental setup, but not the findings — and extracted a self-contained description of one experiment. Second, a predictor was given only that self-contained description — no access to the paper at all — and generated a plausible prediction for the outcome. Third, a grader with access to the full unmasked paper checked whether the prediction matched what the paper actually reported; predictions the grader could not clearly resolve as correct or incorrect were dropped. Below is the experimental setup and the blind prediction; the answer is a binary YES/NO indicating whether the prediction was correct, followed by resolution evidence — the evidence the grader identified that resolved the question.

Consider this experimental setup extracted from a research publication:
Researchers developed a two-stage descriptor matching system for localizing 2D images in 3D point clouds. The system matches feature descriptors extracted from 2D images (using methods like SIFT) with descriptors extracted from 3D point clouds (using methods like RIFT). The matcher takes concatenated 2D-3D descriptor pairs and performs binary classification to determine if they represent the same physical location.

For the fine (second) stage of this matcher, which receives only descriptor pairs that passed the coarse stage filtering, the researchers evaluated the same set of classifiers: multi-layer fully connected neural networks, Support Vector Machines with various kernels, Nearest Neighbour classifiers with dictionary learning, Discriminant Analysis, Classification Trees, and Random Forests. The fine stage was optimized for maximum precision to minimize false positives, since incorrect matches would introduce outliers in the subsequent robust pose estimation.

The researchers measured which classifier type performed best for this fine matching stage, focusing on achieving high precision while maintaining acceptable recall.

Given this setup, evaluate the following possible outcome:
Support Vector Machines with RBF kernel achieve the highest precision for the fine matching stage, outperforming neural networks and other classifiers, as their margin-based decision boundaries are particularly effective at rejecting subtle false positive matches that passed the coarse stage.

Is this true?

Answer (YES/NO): NO